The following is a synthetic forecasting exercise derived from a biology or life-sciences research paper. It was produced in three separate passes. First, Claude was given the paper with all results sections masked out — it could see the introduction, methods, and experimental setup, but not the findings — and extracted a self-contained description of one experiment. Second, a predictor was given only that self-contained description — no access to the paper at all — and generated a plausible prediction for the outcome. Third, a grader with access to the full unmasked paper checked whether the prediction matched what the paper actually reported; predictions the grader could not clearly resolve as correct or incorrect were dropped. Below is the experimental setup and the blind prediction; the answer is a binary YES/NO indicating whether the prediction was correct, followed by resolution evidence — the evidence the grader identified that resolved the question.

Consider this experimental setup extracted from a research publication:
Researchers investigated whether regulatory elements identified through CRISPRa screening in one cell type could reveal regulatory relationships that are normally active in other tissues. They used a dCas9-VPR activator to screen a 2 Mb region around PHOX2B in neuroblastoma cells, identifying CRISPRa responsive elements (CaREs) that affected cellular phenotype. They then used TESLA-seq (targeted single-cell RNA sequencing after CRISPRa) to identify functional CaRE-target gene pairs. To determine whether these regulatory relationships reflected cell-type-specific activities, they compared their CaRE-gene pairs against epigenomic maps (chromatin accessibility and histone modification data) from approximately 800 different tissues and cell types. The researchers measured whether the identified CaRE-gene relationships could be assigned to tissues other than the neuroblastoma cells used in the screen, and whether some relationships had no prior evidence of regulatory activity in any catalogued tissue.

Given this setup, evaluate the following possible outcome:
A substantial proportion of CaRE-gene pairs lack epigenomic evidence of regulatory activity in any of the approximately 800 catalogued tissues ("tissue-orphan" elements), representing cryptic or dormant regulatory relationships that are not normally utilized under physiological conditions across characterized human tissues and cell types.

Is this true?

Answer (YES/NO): NO